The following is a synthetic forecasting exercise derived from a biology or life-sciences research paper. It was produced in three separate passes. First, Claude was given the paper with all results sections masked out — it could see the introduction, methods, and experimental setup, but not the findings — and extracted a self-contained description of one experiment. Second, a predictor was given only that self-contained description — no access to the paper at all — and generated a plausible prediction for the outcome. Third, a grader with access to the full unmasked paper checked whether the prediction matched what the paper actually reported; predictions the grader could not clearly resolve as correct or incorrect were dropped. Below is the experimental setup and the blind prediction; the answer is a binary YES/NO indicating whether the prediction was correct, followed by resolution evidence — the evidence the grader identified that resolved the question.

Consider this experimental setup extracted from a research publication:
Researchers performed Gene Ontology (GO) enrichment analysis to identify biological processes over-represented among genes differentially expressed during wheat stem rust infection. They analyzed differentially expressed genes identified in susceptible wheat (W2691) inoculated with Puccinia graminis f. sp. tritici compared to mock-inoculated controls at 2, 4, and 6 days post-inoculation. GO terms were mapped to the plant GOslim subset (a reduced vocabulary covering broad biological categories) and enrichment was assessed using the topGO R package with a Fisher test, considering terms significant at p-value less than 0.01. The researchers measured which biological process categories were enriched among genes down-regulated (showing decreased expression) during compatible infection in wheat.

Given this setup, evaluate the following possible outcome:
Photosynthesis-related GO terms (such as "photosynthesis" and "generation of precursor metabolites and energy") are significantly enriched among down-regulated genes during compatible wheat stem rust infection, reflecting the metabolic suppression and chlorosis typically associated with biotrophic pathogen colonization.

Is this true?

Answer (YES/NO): YES